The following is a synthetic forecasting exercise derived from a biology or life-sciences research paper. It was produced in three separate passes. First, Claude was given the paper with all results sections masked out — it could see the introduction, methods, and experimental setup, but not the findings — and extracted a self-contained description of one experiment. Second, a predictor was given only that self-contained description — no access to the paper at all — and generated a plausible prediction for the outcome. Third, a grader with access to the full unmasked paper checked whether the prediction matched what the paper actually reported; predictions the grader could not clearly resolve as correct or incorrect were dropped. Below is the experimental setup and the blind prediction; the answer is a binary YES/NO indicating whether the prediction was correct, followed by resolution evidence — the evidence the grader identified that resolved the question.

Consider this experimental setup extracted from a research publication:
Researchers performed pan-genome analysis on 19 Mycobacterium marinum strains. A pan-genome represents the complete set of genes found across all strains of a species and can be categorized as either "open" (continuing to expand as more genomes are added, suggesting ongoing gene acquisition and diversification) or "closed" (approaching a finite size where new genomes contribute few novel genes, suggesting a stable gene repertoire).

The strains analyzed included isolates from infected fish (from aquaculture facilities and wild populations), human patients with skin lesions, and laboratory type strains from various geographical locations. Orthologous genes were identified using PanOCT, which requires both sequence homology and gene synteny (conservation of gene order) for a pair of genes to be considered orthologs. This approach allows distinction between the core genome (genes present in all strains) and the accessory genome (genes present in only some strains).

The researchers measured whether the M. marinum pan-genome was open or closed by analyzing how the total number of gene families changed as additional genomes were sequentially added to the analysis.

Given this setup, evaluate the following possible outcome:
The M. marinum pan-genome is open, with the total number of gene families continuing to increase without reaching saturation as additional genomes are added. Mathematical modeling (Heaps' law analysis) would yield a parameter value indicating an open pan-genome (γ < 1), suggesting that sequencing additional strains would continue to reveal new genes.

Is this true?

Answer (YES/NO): YES